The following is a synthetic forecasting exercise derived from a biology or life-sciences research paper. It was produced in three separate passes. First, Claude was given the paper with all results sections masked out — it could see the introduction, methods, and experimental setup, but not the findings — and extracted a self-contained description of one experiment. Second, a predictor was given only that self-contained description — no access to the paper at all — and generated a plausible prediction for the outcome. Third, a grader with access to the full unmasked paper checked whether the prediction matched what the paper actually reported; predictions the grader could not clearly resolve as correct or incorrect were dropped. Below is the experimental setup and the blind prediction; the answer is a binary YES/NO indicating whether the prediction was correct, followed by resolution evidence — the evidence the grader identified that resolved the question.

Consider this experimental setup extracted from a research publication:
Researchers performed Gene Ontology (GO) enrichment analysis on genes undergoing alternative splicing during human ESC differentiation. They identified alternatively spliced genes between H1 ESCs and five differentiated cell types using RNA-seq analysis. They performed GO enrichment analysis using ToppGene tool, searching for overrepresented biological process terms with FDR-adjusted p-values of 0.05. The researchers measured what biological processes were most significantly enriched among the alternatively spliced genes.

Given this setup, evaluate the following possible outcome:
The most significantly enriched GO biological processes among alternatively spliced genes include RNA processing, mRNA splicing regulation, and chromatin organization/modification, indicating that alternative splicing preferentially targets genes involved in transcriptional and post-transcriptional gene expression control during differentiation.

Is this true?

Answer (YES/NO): NO